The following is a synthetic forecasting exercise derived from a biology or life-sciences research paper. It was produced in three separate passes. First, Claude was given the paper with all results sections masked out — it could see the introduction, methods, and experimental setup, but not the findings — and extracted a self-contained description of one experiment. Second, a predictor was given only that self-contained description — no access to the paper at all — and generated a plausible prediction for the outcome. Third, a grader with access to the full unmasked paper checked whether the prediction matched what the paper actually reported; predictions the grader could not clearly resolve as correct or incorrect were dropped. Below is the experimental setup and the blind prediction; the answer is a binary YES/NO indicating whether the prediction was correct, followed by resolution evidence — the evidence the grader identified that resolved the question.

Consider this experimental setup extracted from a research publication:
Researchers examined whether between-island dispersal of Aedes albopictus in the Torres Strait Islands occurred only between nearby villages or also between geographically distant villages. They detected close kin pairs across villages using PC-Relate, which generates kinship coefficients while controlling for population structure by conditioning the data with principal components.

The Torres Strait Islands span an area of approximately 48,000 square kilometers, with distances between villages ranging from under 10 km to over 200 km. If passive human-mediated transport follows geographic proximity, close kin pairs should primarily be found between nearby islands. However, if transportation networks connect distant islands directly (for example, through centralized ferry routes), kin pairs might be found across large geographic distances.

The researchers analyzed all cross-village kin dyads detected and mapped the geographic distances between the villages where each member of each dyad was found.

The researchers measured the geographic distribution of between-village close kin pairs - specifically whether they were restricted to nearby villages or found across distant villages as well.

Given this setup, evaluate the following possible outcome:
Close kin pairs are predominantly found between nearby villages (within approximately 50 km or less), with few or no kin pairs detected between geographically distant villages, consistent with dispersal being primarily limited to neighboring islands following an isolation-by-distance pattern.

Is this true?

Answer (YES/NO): NO